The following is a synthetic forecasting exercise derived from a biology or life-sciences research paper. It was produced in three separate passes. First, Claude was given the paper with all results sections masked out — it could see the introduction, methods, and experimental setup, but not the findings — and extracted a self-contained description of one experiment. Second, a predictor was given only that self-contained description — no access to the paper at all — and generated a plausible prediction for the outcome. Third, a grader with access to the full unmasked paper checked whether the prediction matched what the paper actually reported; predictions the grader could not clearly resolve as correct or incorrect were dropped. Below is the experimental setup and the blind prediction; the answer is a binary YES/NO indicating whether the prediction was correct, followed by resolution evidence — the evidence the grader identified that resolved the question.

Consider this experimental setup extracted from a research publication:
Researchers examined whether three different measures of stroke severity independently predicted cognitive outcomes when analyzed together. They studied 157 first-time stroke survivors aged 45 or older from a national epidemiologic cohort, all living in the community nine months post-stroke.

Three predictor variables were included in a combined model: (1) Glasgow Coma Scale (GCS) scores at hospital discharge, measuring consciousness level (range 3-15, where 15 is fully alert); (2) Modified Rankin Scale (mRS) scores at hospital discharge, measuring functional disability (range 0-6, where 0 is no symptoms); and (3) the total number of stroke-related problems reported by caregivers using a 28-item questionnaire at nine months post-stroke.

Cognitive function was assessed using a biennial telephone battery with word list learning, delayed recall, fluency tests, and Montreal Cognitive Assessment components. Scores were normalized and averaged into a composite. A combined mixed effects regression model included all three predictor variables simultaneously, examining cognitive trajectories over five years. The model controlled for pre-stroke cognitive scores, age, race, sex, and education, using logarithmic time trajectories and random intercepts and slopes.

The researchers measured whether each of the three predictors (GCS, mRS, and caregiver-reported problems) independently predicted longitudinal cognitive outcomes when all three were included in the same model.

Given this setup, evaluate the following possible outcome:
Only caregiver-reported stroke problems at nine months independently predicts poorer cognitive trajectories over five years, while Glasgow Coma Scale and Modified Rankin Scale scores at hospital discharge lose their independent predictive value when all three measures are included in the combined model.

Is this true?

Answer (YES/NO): YES